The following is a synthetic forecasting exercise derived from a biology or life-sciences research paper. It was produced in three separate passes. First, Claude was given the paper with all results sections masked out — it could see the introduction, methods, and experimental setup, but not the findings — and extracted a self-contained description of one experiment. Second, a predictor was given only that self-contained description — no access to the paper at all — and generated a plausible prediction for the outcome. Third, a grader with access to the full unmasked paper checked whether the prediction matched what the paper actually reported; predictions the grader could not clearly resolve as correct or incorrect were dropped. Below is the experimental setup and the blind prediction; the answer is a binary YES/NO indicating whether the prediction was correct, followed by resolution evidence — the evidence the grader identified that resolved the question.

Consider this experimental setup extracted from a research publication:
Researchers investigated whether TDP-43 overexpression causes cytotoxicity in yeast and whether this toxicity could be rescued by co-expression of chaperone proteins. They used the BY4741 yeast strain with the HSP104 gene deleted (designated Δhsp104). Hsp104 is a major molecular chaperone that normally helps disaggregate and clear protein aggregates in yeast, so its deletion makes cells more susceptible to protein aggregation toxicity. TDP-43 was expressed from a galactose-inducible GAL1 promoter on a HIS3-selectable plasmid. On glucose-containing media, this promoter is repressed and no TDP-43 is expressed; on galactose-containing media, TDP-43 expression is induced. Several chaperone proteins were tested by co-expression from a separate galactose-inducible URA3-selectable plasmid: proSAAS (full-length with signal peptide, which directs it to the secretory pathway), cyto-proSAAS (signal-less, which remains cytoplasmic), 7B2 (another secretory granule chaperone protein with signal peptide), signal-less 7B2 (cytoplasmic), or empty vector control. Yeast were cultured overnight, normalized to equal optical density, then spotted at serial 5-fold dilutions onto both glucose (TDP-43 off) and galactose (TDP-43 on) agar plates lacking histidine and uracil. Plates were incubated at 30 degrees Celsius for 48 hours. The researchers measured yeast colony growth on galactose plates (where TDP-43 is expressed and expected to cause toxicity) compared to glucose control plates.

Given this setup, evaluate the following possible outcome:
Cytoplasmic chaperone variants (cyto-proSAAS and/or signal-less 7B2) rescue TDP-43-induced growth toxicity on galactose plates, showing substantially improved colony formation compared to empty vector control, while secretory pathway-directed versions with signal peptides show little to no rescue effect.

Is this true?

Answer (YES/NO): NO